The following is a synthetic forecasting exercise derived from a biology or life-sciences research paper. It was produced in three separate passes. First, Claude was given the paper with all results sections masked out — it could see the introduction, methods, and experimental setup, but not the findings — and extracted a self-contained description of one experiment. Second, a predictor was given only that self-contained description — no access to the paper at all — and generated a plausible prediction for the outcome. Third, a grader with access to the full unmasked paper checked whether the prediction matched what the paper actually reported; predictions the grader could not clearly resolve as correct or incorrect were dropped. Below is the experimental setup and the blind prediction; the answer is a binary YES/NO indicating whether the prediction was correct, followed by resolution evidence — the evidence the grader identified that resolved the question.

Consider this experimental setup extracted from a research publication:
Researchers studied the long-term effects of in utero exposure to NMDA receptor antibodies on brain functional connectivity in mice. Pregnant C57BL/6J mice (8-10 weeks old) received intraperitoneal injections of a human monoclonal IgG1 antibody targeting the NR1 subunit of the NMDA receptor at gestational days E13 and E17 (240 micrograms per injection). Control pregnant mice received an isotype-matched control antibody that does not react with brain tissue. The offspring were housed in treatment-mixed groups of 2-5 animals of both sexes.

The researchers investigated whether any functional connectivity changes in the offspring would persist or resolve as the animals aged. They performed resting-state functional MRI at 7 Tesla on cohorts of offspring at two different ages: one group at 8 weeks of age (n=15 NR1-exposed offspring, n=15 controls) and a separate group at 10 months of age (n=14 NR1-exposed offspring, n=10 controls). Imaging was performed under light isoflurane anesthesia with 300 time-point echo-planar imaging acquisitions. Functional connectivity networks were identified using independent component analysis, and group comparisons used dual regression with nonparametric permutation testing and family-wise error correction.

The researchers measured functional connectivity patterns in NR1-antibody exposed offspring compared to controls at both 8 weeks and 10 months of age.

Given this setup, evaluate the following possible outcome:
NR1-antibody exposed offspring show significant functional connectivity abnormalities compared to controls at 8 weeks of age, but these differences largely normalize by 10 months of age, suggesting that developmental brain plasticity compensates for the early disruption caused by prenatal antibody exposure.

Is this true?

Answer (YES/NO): NO